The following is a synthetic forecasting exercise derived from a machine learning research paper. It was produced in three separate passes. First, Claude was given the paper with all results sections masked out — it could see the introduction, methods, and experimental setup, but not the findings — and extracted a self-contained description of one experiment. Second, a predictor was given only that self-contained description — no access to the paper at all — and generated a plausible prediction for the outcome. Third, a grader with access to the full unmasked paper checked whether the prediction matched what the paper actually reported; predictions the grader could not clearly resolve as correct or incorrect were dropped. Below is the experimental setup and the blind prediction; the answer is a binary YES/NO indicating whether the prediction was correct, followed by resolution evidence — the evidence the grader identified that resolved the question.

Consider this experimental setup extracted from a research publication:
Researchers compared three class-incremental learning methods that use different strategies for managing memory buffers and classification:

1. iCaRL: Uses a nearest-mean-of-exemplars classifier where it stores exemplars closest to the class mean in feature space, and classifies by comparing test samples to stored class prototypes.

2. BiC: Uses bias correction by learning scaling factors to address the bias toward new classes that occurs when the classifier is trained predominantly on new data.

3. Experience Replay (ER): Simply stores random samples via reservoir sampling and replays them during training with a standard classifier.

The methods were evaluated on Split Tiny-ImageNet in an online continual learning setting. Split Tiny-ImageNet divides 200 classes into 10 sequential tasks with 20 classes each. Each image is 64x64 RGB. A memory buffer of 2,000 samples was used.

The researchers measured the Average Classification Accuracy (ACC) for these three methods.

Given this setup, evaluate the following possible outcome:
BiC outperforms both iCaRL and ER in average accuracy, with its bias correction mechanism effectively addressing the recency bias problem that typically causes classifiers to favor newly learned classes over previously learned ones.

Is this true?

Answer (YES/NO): NO